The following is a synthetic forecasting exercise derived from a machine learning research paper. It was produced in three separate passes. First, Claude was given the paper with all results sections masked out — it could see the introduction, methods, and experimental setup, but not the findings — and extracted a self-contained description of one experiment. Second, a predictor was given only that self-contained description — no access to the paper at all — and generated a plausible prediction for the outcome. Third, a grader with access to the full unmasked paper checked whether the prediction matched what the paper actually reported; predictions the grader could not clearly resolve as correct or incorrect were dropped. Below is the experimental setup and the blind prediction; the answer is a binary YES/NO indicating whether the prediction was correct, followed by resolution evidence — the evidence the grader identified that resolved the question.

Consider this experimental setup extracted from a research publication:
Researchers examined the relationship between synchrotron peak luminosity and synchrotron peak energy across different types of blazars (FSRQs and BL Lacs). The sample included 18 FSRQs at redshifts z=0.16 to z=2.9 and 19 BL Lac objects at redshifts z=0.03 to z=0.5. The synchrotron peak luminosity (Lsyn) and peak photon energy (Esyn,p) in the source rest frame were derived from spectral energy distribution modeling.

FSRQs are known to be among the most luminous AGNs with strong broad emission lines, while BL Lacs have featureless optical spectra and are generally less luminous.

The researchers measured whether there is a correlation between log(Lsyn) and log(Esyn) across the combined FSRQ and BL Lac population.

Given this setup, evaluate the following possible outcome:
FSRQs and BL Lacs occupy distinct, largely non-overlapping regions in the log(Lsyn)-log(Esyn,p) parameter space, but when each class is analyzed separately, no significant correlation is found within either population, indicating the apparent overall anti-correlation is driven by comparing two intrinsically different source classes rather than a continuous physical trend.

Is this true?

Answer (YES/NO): YES